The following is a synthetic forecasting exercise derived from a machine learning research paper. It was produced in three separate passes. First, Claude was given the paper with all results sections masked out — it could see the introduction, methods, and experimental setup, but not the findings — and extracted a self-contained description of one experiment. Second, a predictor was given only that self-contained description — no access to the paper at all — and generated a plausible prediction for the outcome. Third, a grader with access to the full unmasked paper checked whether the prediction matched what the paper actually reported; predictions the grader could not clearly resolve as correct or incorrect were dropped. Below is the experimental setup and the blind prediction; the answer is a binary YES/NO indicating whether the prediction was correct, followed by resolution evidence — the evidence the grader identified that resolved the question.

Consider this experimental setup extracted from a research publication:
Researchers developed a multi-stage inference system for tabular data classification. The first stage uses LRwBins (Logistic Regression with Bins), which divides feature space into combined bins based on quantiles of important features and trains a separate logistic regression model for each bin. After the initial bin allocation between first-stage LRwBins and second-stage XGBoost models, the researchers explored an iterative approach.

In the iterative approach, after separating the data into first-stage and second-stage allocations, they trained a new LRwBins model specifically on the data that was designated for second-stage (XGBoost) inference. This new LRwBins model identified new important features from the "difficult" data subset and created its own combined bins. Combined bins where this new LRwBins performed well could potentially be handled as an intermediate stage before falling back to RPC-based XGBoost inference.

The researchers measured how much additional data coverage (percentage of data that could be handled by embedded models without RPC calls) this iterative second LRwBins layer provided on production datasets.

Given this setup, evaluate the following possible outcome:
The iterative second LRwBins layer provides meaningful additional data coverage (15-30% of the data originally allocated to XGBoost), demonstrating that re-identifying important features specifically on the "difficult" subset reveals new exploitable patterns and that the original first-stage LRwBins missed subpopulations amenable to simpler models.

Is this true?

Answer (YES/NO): NO